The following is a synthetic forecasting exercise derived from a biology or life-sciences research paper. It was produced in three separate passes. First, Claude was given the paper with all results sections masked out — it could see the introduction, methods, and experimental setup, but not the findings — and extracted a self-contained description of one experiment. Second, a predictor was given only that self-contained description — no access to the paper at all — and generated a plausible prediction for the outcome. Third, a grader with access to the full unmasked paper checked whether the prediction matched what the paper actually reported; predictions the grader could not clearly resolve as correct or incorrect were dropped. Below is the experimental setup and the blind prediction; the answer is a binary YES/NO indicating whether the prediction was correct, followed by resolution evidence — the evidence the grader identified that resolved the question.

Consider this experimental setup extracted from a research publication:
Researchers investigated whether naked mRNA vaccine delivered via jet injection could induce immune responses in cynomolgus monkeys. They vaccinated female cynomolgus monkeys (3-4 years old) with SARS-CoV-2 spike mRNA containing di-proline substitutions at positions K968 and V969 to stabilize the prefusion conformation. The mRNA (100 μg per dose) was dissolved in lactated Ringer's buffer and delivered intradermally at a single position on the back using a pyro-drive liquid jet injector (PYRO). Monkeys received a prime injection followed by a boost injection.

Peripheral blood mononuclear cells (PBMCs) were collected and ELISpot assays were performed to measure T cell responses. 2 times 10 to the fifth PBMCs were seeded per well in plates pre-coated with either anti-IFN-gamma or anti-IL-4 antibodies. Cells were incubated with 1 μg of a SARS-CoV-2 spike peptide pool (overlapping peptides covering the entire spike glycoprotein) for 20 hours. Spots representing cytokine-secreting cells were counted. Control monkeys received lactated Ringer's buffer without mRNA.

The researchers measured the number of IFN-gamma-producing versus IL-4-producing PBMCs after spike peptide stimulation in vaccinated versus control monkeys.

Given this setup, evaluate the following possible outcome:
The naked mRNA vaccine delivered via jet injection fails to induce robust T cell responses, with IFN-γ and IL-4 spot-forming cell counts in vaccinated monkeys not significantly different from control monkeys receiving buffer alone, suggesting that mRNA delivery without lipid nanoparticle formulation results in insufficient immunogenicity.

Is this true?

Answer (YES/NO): NO